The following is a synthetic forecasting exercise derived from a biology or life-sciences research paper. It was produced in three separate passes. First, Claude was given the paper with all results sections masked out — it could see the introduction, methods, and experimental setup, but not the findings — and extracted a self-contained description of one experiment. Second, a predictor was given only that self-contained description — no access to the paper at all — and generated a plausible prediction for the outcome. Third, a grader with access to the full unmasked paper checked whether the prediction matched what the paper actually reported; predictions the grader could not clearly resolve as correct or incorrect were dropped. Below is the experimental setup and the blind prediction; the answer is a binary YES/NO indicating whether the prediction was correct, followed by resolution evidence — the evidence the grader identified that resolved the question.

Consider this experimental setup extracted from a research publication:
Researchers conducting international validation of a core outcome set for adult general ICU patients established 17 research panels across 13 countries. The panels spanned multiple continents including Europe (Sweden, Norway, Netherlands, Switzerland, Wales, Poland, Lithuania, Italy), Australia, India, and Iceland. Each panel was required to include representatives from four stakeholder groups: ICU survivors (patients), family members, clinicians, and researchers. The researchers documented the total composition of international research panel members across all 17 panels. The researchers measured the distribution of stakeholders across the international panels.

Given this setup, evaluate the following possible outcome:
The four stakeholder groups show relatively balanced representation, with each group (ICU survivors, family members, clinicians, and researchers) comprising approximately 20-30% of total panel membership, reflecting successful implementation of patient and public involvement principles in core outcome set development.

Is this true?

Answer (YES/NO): NO